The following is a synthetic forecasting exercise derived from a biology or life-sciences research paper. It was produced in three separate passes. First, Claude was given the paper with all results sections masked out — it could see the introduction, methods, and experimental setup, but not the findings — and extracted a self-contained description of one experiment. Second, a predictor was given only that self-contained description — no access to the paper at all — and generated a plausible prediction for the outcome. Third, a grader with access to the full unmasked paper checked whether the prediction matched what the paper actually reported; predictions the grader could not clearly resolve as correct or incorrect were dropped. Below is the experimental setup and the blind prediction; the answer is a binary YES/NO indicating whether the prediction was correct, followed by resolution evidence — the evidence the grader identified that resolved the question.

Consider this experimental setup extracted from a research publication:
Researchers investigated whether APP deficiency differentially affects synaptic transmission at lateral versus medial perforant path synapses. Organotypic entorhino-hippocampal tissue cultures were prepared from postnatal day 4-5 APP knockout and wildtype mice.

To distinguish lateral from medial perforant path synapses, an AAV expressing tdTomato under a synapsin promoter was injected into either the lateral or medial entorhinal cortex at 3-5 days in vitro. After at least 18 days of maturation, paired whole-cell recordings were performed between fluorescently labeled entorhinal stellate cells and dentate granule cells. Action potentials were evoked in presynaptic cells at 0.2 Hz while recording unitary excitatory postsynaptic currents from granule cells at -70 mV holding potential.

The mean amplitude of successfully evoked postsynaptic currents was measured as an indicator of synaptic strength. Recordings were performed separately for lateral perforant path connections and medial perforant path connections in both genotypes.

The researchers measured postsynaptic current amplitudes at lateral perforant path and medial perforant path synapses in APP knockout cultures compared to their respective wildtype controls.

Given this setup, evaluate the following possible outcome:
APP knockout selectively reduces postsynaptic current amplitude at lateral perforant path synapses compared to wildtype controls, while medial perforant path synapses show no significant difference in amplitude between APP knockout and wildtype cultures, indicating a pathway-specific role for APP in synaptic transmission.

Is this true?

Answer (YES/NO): NO